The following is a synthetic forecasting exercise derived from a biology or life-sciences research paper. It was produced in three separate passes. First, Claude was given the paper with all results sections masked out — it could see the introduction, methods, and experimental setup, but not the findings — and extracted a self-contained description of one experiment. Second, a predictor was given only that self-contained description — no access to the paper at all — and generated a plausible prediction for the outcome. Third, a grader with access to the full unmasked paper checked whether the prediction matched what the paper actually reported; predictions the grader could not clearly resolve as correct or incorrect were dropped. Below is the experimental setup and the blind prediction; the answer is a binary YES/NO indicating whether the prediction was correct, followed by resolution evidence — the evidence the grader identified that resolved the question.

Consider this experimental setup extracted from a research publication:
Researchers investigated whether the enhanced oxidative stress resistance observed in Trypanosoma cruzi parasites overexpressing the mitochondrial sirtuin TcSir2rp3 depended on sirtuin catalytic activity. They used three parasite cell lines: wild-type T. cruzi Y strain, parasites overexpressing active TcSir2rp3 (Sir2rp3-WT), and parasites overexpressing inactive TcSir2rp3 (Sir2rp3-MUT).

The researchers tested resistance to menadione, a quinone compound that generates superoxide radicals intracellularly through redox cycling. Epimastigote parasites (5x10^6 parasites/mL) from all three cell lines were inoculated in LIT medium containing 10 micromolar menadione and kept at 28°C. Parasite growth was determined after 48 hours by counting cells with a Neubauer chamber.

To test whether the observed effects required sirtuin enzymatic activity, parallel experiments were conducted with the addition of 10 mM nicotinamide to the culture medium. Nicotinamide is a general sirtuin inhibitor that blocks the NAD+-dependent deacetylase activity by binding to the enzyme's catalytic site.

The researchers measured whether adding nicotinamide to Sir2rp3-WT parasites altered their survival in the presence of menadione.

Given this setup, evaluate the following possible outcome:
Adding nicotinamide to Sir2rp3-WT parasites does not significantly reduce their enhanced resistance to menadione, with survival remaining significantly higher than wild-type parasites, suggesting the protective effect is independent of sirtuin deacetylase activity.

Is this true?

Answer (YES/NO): NO